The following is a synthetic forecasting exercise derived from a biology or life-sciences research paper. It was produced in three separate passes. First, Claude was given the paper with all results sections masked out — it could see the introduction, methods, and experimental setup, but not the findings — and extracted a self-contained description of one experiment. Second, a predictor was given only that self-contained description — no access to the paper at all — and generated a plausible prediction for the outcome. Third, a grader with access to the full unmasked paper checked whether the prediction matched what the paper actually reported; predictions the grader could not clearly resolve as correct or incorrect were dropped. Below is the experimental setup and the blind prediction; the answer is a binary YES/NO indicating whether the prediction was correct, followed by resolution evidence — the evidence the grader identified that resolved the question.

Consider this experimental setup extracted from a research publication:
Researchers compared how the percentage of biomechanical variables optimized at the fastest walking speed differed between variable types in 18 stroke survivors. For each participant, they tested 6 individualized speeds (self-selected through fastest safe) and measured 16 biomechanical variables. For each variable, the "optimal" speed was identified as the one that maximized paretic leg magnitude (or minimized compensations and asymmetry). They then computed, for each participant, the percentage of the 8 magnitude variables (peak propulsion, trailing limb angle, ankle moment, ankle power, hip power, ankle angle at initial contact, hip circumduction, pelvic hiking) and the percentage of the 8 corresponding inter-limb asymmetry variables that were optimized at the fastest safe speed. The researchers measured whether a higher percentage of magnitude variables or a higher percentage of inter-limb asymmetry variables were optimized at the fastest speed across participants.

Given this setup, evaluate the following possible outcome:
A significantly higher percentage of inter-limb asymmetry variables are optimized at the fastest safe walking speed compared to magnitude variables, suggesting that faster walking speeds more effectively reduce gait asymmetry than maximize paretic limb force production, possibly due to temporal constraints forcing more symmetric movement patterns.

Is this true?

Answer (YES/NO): NO